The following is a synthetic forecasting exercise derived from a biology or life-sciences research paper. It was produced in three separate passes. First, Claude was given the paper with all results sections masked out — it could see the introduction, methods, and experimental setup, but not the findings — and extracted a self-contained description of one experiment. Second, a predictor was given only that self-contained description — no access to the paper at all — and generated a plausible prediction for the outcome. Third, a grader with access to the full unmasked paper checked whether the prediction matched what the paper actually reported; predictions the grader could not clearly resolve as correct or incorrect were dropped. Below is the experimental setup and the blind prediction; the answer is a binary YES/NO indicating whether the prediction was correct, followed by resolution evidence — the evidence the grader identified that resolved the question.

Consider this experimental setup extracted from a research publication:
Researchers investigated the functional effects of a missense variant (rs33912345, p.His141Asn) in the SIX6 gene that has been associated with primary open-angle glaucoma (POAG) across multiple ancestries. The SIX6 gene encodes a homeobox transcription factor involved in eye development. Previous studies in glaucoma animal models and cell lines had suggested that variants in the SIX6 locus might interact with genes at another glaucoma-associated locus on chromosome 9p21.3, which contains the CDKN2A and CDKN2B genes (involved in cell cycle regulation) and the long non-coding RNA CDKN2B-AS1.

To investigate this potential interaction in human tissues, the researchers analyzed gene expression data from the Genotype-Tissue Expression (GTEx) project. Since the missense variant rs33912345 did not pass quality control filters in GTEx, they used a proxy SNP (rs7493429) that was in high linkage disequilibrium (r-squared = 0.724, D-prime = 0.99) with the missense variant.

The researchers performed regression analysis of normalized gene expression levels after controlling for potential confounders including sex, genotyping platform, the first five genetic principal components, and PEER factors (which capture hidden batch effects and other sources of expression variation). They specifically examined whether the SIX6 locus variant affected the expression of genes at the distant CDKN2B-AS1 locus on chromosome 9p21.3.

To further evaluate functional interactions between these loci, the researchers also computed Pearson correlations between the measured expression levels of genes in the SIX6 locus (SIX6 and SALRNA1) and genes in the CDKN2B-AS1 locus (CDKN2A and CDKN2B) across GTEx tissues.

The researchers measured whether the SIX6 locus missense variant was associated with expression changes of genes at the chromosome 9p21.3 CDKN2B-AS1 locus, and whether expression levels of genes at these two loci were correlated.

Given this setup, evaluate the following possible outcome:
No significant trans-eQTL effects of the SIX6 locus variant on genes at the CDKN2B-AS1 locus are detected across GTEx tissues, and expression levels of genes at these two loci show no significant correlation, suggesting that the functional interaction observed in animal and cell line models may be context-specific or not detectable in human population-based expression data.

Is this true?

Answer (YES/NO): NO